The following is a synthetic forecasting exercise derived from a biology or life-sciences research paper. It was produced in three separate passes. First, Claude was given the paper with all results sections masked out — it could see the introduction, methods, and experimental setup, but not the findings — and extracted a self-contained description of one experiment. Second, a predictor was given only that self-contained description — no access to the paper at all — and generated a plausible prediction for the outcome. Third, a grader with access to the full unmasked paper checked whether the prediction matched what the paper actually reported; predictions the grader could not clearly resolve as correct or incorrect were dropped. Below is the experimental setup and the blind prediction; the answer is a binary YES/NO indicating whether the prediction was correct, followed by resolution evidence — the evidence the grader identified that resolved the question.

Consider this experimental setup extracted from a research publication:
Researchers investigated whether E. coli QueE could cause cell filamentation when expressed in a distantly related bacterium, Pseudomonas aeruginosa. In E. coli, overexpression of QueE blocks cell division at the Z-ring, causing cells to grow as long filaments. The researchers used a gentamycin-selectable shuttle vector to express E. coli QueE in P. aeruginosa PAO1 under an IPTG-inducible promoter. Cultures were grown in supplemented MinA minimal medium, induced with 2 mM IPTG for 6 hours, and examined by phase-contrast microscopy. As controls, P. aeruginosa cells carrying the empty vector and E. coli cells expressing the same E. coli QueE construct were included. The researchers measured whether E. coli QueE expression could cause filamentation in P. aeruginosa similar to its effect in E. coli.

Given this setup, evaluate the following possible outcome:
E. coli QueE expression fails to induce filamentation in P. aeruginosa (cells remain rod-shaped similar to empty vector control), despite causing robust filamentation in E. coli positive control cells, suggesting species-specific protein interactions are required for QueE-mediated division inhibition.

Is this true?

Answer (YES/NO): YES